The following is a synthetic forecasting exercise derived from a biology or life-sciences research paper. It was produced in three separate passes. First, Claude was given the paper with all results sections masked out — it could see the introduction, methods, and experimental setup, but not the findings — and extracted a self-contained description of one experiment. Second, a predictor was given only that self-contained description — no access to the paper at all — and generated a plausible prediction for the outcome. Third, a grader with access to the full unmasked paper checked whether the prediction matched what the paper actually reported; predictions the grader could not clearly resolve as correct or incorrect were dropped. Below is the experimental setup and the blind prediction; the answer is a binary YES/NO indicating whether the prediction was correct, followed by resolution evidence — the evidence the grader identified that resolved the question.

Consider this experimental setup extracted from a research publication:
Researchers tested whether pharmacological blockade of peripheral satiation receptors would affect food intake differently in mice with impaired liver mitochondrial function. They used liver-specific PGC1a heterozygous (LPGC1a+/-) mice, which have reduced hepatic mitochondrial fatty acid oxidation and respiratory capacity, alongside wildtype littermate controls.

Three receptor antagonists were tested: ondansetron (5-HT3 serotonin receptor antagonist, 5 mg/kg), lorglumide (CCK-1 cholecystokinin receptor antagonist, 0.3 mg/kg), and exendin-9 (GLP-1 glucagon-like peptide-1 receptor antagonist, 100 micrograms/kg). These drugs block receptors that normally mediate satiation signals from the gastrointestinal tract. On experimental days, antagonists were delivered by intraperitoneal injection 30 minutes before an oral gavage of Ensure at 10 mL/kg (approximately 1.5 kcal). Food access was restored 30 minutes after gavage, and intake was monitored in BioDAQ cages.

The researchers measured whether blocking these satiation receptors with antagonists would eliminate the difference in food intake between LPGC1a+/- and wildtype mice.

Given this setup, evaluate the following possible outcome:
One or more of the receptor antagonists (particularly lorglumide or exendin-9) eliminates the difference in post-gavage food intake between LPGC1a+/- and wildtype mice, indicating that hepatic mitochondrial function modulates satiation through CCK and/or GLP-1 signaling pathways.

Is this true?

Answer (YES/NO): NO